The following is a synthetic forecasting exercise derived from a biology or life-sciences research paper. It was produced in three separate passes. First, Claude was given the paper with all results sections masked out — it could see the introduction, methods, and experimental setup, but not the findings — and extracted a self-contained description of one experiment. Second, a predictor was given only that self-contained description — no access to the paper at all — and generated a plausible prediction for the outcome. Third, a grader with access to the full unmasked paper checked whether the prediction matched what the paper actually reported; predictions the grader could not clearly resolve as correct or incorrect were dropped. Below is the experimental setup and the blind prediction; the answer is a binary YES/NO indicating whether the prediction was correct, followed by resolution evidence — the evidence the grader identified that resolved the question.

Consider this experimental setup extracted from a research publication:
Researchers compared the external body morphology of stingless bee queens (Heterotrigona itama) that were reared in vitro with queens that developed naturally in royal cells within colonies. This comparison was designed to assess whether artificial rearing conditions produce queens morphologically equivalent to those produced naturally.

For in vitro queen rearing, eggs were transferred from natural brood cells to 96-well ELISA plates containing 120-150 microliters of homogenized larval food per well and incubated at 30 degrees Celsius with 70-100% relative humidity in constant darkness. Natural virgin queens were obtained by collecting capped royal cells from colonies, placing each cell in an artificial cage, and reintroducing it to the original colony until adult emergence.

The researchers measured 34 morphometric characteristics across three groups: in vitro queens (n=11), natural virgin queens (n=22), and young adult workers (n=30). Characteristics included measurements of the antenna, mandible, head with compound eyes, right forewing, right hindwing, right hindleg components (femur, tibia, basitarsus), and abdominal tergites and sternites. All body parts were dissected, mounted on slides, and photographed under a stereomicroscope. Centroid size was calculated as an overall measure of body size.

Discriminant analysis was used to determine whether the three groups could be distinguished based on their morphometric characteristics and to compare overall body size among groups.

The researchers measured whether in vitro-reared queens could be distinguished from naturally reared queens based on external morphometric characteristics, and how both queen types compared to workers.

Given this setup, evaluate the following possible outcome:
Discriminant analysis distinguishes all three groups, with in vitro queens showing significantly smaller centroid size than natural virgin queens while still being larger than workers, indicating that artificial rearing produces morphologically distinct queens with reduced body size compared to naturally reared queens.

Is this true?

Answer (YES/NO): NO